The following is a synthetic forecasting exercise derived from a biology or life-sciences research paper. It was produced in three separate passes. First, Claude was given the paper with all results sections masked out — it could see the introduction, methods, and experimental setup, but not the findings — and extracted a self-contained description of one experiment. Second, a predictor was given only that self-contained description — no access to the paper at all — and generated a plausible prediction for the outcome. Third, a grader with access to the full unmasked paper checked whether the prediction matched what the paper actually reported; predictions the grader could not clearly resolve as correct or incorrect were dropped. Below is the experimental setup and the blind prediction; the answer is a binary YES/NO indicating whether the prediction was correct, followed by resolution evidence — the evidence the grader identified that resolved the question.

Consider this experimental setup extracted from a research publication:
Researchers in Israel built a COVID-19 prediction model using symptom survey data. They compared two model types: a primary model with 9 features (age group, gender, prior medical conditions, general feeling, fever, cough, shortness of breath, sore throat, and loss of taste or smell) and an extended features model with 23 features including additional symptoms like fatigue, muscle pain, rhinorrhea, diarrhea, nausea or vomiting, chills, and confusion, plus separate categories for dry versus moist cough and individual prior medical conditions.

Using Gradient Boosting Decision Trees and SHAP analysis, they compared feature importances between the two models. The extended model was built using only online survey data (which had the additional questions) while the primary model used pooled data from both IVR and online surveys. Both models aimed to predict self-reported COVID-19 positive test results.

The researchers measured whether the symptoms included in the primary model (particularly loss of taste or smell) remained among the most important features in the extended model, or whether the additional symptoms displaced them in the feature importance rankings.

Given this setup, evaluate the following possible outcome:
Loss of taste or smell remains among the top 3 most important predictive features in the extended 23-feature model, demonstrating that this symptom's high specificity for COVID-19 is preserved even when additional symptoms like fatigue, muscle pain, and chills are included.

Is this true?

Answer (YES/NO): YES